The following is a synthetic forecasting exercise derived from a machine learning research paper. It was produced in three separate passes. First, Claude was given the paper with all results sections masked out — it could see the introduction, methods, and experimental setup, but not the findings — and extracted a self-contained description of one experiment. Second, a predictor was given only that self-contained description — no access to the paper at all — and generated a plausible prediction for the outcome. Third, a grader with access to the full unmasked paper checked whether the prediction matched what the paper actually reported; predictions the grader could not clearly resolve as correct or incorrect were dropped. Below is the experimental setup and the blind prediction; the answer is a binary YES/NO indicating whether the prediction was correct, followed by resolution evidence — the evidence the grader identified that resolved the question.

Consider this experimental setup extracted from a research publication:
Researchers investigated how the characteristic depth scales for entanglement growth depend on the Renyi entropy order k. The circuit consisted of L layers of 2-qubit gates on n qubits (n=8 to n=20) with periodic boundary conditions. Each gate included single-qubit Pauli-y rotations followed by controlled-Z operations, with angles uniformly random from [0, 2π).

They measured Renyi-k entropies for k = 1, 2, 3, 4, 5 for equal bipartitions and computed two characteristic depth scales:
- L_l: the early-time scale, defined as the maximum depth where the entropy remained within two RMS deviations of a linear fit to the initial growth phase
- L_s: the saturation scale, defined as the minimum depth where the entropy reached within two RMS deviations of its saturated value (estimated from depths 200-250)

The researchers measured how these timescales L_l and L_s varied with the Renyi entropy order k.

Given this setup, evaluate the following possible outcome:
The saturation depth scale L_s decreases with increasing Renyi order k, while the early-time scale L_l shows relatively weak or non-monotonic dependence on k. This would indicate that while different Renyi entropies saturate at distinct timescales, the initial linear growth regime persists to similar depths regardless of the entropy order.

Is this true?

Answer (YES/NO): NO